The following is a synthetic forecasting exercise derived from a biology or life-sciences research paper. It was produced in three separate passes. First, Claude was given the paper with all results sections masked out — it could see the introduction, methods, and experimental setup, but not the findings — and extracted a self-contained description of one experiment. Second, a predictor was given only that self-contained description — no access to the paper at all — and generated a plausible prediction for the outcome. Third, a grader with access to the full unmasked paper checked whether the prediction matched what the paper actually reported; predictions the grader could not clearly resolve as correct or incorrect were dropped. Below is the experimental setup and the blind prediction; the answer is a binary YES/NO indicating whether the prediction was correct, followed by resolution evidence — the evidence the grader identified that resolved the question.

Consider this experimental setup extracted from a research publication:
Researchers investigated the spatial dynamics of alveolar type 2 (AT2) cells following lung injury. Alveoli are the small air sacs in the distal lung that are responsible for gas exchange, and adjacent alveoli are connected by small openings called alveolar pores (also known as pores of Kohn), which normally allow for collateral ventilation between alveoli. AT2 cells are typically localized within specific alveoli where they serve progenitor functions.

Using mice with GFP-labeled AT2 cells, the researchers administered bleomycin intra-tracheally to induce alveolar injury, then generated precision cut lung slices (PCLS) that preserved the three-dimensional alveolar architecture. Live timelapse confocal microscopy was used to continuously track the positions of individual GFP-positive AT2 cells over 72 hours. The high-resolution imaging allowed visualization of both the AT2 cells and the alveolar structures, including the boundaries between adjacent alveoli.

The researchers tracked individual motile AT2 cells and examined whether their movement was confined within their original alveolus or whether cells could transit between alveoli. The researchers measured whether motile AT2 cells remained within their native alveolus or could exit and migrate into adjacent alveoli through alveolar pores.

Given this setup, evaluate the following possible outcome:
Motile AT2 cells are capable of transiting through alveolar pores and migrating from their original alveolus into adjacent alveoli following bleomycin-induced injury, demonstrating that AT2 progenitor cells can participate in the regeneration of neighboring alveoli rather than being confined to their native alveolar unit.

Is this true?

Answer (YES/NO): YES